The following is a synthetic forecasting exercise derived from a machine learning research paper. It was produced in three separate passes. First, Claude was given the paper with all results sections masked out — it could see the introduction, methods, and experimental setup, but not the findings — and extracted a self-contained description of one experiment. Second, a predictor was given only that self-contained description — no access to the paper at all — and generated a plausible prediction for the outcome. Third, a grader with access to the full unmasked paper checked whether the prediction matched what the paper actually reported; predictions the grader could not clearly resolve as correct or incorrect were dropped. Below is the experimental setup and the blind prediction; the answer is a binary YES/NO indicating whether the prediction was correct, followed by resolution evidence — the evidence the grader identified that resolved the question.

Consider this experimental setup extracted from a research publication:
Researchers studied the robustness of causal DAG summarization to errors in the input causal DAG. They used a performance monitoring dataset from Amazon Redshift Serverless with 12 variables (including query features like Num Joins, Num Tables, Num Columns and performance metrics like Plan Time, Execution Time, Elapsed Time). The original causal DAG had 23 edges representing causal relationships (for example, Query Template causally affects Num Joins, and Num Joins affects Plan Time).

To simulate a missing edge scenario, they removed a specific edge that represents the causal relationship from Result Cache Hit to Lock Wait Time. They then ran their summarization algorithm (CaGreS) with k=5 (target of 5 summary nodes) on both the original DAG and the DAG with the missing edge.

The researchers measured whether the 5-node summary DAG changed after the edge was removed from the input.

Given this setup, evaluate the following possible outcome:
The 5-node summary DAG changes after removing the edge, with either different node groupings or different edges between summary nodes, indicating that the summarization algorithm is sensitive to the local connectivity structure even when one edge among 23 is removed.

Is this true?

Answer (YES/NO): NO